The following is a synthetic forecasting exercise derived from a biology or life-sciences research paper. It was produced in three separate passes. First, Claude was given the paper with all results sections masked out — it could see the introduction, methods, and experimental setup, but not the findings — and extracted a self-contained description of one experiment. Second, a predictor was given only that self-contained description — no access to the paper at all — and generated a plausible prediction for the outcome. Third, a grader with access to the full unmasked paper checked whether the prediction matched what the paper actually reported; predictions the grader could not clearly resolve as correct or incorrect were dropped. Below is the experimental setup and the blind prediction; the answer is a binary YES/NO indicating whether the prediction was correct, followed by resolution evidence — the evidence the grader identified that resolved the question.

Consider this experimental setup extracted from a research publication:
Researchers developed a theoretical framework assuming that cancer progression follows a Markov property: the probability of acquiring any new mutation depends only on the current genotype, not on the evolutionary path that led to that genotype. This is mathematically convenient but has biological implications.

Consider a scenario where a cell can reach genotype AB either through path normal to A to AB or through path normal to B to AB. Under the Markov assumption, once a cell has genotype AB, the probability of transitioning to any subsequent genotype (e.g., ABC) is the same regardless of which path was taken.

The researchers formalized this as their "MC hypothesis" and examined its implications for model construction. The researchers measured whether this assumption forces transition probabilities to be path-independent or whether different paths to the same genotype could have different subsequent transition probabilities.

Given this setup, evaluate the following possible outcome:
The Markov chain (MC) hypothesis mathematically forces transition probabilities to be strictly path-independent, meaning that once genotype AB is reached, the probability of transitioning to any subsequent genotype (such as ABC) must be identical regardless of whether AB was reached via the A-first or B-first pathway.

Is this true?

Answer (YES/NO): YES